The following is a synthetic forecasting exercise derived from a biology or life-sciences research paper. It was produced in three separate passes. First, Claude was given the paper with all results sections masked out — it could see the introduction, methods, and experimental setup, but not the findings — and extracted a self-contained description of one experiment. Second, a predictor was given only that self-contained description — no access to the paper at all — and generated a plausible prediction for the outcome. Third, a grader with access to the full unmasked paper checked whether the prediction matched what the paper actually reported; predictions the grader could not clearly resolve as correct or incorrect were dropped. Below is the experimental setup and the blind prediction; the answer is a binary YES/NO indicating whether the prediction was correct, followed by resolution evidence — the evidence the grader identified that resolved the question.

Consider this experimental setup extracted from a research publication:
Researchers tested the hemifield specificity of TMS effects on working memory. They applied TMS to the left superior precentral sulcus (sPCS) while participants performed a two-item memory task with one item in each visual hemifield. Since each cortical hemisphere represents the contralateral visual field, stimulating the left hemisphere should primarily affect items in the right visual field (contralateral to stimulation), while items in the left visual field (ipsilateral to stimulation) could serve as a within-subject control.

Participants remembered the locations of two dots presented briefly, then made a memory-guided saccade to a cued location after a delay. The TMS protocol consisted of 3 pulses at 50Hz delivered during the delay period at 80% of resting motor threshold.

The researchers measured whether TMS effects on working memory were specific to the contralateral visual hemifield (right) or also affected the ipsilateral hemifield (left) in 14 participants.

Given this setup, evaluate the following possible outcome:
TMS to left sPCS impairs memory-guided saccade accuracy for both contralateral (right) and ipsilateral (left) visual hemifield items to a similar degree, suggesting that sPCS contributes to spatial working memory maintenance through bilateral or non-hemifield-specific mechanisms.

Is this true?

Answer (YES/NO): NO